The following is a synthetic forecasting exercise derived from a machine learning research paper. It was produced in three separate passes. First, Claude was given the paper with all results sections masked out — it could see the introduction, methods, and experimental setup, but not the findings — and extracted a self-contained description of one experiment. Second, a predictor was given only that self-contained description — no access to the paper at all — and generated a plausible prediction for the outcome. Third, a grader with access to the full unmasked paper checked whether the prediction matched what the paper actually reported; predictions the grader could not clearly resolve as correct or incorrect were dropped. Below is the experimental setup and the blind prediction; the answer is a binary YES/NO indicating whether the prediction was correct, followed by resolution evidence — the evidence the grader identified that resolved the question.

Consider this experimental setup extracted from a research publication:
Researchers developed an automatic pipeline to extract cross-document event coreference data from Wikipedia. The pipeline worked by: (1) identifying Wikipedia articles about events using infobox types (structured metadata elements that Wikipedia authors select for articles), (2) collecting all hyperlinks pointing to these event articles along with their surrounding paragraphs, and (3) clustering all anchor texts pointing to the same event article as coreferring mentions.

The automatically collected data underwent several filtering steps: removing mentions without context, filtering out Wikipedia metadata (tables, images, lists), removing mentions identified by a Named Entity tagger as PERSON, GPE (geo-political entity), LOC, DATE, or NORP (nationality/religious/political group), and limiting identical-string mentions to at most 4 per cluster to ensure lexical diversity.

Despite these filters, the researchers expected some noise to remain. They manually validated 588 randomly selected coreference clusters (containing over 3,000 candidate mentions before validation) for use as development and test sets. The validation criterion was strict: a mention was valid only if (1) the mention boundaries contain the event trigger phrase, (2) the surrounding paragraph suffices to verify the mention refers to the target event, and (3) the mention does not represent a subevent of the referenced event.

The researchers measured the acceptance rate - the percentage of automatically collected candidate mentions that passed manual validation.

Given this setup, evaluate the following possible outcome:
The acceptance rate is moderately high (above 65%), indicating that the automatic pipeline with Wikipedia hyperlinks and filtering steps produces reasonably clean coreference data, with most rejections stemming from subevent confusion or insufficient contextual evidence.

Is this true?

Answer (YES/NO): YES